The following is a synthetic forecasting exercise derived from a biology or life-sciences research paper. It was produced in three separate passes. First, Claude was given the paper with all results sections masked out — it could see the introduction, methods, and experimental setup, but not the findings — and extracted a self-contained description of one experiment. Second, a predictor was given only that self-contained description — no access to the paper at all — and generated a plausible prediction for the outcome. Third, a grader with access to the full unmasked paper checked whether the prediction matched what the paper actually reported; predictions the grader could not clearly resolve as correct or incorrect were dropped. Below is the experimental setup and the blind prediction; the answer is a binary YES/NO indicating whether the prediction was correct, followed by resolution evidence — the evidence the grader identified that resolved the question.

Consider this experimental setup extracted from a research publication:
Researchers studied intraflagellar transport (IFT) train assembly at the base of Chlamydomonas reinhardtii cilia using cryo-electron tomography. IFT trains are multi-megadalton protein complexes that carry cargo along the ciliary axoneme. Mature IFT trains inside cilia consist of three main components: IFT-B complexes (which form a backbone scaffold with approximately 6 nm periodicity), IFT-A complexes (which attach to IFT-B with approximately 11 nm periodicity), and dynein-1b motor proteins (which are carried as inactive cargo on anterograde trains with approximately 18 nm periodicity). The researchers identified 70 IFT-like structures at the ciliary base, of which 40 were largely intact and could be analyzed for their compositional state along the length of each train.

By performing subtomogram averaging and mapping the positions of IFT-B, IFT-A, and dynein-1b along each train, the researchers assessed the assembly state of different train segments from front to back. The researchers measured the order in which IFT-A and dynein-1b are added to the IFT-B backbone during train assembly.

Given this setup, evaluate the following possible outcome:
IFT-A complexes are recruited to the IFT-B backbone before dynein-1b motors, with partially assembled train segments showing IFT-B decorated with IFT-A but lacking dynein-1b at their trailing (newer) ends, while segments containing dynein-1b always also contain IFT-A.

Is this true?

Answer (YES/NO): YES